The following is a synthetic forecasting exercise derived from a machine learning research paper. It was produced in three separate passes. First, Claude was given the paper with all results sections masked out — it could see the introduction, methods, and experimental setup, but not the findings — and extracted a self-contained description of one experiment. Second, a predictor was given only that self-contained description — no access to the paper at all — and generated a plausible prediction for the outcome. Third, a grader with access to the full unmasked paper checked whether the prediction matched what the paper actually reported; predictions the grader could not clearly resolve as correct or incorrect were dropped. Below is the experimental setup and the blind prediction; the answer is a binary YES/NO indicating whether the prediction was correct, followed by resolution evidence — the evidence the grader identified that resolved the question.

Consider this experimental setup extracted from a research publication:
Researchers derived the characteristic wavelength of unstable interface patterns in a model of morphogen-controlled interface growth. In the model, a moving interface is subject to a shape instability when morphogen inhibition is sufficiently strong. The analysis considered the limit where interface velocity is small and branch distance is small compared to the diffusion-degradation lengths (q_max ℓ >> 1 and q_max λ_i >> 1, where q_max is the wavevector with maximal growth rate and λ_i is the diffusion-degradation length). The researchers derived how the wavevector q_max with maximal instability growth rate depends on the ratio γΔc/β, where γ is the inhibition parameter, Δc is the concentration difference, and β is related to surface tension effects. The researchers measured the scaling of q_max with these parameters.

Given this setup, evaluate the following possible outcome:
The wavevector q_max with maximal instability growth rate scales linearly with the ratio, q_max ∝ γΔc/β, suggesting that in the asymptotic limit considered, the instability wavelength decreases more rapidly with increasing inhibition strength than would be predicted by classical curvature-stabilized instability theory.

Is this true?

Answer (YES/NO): NO